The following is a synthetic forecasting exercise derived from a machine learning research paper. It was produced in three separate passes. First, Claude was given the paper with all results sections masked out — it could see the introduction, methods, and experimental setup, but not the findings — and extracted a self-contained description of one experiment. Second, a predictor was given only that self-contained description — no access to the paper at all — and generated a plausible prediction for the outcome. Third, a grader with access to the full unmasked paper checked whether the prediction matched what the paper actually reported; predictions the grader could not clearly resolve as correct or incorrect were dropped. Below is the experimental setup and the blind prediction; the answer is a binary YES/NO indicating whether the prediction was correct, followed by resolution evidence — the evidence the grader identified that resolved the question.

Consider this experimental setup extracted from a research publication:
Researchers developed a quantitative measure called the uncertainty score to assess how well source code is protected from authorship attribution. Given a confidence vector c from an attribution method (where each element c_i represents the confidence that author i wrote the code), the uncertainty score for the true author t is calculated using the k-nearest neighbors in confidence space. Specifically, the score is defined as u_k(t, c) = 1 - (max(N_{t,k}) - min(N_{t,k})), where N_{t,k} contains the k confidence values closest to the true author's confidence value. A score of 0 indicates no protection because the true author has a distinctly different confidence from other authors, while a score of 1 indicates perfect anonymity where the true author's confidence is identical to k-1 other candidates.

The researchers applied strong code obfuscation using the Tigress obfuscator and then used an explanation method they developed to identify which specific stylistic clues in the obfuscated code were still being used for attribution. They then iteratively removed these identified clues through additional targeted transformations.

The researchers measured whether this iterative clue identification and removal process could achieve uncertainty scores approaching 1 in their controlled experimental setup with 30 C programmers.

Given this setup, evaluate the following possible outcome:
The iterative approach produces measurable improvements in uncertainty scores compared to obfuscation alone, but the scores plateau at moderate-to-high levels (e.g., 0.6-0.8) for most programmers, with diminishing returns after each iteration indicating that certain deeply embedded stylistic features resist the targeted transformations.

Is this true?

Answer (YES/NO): NO